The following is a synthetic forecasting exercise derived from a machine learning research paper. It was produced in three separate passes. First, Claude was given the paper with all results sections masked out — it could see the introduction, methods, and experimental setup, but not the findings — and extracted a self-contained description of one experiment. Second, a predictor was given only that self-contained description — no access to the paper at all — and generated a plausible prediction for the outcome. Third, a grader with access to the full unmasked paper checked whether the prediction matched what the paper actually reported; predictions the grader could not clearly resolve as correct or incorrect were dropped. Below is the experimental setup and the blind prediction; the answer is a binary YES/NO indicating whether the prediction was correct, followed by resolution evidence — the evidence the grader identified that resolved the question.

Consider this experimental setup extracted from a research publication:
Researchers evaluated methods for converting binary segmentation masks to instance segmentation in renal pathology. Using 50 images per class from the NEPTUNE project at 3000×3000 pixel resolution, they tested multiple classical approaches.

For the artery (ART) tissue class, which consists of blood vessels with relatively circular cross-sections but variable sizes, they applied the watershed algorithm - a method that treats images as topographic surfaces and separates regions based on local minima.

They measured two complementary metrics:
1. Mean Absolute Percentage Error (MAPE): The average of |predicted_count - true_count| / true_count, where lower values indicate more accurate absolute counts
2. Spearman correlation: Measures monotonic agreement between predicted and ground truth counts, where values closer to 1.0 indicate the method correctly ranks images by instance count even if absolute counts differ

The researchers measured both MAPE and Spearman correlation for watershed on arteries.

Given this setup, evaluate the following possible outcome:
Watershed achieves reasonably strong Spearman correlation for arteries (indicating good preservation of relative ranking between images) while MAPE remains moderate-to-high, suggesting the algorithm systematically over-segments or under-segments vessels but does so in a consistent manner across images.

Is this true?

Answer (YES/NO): YES